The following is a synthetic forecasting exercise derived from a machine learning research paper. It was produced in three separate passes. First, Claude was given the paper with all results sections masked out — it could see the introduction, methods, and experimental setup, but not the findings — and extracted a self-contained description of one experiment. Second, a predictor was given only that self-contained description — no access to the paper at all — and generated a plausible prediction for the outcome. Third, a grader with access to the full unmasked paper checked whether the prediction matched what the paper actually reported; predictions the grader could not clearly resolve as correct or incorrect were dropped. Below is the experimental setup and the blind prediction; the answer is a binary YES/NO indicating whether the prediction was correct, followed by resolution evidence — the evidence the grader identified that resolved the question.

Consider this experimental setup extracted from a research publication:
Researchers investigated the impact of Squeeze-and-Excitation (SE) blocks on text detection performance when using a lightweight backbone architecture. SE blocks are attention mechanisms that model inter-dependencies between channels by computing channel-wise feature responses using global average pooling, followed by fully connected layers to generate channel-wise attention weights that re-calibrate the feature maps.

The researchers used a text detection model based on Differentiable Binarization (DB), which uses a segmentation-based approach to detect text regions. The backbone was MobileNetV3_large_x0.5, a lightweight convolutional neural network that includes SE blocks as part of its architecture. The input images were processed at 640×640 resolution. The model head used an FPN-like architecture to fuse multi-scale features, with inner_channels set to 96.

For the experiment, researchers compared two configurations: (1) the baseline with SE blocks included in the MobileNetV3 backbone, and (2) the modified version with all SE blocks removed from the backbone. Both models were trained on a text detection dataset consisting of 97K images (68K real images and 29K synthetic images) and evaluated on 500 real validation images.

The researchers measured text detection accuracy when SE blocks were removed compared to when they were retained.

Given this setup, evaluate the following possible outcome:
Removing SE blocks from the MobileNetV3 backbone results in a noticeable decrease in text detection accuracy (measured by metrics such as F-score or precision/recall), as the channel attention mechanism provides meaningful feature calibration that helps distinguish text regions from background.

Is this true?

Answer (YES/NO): NO